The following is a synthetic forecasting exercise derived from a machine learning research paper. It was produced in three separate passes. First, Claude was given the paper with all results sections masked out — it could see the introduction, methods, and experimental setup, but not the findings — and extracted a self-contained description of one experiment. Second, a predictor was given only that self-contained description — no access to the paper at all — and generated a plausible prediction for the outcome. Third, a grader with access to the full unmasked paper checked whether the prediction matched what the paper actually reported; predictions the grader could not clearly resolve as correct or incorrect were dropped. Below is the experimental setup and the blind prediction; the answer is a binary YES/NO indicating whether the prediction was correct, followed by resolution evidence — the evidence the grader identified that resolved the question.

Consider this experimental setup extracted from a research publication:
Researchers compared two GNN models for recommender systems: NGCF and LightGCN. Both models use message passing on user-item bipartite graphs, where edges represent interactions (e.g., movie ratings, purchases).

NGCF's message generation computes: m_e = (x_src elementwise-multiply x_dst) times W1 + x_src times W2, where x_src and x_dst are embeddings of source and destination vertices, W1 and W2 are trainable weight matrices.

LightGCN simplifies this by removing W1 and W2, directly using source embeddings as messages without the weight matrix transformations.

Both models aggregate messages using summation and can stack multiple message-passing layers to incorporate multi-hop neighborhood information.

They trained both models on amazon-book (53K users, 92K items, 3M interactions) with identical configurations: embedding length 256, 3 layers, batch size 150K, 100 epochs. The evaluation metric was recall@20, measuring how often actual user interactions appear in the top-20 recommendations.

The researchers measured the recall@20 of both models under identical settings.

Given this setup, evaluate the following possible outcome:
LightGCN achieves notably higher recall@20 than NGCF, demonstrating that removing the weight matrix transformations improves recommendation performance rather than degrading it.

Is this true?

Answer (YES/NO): NO